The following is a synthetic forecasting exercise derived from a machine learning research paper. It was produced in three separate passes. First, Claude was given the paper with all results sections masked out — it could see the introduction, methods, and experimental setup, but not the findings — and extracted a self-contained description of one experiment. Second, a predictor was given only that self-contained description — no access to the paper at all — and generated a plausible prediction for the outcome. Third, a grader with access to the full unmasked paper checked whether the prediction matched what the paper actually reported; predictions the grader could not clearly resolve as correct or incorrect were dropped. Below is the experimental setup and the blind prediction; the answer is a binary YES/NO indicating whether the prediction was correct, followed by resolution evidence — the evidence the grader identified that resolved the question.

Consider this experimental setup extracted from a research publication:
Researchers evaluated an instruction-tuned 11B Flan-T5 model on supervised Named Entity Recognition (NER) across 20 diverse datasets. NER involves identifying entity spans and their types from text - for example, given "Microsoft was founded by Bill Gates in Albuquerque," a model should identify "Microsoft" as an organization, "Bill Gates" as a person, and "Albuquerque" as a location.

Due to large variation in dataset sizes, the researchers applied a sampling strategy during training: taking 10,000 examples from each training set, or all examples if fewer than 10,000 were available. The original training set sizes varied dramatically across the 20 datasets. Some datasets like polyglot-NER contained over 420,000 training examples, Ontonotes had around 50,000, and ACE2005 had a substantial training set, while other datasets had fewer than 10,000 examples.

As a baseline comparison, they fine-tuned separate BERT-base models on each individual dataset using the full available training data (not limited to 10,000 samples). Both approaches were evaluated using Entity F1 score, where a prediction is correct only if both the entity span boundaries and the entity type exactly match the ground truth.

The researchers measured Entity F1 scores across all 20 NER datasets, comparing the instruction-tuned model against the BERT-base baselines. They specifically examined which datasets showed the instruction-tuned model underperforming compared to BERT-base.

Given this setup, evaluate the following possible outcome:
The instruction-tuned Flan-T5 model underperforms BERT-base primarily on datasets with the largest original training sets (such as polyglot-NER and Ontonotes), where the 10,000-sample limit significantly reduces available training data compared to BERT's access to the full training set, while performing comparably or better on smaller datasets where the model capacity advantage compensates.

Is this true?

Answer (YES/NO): YES